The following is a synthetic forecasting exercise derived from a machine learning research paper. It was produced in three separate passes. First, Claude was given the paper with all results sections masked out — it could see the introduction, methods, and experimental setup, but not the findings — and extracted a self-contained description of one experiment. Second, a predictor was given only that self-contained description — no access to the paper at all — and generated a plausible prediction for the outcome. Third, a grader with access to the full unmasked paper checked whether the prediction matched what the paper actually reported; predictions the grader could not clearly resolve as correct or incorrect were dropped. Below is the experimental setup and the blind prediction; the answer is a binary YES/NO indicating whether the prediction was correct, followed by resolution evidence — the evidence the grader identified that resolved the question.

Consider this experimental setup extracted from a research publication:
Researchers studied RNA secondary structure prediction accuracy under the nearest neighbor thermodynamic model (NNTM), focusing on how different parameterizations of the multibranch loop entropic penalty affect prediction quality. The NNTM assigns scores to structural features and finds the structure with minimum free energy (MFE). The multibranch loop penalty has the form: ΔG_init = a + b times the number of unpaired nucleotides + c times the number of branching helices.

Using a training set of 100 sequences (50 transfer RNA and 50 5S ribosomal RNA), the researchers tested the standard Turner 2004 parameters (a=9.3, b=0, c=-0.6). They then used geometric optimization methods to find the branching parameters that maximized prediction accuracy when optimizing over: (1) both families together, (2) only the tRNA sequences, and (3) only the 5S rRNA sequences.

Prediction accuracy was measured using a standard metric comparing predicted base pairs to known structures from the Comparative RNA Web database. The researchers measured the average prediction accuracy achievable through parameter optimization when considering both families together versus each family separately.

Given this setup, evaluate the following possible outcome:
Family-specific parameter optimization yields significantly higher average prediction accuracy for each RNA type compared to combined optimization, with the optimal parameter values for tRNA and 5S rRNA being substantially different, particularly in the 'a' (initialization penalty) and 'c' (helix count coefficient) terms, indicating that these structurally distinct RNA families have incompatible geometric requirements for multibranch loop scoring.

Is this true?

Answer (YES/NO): YES